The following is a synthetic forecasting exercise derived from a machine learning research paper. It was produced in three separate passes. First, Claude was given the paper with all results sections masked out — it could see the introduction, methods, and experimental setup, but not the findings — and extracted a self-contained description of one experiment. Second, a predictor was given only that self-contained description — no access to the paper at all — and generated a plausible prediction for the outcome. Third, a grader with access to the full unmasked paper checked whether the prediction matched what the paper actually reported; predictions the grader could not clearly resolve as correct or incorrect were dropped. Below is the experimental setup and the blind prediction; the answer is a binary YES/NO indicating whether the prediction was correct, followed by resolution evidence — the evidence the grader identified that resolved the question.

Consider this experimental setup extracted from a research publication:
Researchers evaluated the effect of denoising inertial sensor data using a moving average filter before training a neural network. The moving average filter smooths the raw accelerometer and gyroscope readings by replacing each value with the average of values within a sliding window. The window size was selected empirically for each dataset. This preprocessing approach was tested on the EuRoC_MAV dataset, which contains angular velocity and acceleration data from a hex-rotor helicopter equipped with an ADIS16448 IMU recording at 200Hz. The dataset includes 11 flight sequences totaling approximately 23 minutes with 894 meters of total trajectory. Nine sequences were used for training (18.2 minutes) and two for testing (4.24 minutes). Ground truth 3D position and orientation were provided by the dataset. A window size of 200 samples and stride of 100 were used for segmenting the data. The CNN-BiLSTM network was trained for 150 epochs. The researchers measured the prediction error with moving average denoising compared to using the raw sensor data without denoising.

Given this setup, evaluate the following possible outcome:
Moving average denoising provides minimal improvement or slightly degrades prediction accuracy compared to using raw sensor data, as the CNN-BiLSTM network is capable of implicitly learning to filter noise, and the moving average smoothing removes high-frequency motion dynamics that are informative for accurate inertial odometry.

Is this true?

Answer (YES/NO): NO